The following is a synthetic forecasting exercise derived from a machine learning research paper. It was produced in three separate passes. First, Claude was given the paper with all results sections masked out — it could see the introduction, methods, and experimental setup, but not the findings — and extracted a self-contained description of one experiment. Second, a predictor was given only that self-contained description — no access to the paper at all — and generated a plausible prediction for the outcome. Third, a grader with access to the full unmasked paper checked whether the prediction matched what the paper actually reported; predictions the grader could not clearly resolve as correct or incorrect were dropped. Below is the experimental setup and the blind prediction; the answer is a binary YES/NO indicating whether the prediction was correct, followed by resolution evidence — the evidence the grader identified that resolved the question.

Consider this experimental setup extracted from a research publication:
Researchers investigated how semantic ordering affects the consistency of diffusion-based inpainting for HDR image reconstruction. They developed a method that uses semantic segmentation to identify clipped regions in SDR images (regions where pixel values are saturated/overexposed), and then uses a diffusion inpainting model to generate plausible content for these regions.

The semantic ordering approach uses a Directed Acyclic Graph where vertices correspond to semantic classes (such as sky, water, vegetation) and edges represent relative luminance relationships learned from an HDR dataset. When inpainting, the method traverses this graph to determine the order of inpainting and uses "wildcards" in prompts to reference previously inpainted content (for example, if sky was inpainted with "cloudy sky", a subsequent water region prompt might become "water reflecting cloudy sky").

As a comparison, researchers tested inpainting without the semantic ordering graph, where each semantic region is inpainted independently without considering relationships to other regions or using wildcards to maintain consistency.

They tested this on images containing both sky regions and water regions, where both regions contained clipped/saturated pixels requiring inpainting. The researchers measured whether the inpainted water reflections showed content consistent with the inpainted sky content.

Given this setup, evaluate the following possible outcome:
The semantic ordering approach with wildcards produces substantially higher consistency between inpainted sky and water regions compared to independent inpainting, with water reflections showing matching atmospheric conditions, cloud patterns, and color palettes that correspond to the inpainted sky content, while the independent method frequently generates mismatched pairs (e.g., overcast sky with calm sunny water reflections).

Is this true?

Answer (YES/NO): YES